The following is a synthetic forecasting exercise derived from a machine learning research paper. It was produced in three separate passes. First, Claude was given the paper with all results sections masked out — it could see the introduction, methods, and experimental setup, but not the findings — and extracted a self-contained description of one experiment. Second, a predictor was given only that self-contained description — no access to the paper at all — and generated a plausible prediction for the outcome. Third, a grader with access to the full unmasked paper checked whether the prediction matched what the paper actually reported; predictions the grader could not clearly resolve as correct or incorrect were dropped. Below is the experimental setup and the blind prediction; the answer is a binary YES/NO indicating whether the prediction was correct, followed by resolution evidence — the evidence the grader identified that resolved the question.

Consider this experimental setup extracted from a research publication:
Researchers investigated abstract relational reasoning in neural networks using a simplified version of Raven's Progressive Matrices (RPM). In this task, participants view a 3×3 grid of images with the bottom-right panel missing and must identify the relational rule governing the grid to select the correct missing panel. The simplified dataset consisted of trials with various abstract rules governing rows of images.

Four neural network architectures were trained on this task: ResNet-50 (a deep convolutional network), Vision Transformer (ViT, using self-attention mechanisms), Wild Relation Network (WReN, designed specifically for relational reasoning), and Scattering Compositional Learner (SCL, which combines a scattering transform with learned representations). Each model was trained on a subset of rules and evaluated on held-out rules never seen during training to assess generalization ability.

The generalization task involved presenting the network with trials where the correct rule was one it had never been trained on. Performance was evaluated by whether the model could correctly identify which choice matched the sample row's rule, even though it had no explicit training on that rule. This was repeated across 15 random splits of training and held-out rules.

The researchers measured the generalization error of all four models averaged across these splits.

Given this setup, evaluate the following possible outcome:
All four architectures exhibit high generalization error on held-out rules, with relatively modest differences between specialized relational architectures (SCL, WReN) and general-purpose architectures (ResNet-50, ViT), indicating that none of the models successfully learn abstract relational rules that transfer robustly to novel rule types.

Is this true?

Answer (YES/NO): NO